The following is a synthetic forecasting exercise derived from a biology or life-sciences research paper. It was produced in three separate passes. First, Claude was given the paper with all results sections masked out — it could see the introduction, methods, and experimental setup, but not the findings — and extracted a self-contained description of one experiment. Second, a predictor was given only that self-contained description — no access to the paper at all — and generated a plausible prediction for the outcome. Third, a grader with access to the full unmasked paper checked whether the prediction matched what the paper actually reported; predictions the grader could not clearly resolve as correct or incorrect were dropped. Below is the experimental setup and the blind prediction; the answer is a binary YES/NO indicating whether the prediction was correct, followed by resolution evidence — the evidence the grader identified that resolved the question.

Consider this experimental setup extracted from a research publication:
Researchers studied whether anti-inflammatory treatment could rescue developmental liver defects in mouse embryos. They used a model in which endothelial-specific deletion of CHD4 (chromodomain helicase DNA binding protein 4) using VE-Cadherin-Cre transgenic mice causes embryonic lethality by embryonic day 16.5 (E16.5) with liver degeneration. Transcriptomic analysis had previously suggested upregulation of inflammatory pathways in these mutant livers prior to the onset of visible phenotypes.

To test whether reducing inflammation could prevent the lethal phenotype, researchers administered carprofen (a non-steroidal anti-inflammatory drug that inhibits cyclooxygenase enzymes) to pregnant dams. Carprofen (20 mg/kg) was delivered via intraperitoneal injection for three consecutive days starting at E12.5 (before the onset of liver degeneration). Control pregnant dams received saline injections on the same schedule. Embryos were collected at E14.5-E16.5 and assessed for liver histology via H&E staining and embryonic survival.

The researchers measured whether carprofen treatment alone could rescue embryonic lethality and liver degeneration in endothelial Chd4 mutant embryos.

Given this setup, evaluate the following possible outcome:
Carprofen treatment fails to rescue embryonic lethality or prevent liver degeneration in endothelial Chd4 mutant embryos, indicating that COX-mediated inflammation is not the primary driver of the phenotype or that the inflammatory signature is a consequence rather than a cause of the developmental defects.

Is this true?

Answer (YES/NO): YES